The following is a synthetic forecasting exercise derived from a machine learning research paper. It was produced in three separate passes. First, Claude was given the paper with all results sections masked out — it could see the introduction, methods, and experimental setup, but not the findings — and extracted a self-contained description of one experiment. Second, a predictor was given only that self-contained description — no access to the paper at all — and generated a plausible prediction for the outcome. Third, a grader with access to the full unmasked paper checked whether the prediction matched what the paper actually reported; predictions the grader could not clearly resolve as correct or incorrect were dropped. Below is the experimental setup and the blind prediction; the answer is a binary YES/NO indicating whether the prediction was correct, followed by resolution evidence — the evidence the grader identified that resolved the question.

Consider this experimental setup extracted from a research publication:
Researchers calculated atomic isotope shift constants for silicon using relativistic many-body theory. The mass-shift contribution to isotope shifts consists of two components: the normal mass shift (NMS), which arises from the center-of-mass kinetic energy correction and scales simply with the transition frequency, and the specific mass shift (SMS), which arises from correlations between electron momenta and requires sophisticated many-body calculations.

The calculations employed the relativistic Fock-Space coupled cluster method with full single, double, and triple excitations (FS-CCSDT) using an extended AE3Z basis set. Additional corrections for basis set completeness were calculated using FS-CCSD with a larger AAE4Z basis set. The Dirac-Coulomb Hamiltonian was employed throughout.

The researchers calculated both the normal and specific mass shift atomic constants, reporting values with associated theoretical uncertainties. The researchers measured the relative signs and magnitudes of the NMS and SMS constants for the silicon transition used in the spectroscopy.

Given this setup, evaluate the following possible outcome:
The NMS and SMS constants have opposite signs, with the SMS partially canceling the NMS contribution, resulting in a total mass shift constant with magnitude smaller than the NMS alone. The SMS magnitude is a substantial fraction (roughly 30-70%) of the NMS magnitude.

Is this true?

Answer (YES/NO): NO